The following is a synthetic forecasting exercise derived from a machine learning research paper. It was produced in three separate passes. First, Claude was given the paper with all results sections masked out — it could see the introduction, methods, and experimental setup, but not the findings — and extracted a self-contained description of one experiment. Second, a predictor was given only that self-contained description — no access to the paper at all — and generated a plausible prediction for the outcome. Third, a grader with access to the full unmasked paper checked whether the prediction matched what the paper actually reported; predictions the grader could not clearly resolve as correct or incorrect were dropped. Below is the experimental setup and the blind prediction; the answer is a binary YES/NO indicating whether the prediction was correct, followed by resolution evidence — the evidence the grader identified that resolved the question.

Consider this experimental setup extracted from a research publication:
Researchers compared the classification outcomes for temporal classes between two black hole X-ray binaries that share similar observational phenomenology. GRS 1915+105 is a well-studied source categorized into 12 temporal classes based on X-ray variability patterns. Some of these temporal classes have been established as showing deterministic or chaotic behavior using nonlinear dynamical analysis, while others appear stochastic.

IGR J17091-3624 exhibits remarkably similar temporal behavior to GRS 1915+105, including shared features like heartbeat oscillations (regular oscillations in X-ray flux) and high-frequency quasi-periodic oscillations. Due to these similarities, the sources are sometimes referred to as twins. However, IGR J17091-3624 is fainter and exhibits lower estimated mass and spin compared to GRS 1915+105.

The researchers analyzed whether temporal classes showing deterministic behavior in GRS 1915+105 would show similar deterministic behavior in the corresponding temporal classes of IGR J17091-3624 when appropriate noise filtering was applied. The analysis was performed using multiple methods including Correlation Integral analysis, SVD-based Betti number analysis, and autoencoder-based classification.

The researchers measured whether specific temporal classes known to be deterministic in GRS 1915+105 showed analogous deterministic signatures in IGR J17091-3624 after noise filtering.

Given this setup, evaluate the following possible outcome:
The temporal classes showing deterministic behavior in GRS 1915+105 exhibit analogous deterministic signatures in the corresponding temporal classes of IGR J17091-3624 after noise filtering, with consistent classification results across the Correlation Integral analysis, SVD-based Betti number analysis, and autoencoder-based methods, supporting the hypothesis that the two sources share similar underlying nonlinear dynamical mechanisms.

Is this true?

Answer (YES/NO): NO